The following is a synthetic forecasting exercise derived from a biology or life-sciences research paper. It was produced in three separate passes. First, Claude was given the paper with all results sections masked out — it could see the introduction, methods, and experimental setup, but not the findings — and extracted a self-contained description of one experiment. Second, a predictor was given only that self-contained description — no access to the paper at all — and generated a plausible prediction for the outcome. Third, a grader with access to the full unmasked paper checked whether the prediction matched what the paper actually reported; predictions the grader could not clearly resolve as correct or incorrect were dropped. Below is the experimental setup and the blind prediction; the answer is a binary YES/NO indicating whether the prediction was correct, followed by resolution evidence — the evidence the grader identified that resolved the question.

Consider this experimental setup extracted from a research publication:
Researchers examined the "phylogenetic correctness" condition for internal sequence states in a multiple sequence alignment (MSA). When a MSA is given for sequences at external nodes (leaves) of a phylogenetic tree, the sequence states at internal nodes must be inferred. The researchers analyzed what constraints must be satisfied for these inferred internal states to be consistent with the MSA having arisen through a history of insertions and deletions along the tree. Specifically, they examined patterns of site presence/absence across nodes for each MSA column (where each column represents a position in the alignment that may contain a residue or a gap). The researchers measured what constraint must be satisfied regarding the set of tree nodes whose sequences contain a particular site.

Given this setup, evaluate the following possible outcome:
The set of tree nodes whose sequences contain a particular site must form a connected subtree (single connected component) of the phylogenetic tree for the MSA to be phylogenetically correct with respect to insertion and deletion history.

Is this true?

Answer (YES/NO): YES